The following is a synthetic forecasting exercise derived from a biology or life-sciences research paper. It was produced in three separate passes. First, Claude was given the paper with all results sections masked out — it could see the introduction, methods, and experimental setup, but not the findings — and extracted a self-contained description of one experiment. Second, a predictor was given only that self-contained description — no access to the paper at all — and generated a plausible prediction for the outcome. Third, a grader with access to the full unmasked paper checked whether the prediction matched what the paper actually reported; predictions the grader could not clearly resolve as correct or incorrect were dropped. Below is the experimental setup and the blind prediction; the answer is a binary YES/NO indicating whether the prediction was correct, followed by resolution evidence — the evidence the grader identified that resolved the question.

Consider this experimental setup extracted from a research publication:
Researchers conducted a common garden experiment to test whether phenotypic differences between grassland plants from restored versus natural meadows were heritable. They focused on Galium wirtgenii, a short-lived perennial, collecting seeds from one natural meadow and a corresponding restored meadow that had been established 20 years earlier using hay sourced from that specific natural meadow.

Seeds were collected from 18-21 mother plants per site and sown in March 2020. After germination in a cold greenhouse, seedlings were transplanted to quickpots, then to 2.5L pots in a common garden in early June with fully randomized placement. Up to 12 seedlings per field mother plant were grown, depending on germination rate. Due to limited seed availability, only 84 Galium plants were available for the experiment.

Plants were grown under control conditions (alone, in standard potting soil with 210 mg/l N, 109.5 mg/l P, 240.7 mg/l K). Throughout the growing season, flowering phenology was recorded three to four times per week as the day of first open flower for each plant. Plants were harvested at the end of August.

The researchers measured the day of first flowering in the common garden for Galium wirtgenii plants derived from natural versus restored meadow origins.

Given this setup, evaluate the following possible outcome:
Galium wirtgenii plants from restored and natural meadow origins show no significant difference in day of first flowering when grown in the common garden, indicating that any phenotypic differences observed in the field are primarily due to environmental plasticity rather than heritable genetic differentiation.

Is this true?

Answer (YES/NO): NO